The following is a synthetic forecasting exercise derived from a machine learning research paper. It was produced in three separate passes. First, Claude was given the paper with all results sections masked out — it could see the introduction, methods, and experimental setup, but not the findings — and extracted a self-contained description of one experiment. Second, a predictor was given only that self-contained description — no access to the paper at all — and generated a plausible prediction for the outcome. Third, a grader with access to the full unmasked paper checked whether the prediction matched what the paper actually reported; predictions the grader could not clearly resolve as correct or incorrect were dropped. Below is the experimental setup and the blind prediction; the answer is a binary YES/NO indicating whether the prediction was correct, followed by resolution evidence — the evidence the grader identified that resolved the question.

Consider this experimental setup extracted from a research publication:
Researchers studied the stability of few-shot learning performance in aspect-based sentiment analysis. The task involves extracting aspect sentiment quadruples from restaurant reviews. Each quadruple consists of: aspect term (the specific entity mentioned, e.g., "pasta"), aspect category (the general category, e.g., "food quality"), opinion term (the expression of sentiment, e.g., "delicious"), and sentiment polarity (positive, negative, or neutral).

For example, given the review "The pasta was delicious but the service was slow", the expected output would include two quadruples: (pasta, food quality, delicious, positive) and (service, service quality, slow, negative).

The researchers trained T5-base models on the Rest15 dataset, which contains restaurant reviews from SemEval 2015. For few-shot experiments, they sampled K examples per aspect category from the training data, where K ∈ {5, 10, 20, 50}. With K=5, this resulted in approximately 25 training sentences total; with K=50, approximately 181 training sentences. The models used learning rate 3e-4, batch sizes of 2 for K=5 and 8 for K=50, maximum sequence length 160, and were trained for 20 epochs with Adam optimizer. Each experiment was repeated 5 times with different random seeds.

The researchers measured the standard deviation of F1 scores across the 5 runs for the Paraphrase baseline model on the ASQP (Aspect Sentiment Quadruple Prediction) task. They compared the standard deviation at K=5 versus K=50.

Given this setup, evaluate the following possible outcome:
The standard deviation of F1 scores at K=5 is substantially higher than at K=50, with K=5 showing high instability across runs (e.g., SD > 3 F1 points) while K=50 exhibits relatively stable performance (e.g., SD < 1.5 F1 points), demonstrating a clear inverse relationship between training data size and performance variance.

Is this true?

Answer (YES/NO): NO